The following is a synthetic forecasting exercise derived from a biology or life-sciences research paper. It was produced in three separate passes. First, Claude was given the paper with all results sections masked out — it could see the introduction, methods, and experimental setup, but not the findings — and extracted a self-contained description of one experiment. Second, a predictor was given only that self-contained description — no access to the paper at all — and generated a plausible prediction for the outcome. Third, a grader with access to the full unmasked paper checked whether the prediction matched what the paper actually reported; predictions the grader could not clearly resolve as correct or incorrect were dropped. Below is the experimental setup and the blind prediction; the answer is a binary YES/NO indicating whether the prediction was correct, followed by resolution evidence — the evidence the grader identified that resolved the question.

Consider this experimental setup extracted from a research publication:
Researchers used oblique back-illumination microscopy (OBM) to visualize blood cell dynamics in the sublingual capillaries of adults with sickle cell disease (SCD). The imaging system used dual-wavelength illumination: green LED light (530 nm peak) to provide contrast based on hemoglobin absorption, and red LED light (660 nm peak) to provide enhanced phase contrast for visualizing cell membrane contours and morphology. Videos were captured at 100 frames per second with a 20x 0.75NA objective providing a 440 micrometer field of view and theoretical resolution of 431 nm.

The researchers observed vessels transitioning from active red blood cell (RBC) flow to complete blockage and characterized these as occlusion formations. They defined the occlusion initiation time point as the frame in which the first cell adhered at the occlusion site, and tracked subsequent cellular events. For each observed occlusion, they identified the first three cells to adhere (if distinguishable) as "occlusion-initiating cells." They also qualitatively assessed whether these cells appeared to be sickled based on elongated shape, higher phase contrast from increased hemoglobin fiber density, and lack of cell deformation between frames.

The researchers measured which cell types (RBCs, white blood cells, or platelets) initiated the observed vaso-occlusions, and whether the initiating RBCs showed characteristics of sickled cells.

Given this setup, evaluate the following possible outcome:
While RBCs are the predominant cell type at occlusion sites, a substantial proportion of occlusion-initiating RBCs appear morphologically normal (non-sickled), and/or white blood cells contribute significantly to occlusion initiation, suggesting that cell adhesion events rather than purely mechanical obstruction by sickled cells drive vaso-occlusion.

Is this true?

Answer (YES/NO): NO